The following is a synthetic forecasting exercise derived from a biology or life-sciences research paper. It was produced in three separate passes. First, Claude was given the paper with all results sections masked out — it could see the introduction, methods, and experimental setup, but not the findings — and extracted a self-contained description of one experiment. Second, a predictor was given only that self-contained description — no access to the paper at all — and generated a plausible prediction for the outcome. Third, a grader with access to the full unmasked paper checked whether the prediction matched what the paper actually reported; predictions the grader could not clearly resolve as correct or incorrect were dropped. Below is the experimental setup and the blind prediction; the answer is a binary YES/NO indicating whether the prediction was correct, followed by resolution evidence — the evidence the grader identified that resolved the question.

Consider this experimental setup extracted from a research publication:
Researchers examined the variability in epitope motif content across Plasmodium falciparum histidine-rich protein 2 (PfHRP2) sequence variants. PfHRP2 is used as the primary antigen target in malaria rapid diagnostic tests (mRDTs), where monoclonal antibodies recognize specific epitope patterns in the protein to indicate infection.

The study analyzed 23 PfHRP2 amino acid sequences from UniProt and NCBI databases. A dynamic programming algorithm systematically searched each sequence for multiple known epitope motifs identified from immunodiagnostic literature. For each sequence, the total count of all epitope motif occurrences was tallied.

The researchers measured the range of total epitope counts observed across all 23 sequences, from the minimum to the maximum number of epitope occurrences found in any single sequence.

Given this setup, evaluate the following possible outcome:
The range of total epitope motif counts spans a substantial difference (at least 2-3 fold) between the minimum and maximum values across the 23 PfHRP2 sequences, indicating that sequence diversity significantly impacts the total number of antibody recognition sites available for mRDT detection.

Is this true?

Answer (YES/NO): YES